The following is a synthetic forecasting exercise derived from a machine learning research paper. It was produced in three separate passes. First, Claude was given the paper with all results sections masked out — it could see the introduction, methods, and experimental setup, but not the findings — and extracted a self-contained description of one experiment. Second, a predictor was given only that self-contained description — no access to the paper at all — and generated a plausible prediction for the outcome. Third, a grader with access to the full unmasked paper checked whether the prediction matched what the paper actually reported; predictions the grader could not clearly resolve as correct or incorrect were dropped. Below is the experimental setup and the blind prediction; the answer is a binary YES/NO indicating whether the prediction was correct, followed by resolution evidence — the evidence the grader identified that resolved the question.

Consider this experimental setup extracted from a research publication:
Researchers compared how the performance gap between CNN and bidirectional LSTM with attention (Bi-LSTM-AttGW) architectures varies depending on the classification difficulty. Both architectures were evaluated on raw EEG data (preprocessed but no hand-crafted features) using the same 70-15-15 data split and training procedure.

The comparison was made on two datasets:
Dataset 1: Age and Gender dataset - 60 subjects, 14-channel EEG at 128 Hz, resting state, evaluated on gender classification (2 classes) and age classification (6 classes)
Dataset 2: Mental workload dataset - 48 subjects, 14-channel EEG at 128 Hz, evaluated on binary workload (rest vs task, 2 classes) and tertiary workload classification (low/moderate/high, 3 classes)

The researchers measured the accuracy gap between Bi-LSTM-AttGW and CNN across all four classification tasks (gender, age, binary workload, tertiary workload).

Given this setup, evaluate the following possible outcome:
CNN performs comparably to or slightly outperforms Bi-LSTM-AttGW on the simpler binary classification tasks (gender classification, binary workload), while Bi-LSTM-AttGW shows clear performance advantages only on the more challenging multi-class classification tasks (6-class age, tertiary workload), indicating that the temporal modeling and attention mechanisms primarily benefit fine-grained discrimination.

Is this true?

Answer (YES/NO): NO